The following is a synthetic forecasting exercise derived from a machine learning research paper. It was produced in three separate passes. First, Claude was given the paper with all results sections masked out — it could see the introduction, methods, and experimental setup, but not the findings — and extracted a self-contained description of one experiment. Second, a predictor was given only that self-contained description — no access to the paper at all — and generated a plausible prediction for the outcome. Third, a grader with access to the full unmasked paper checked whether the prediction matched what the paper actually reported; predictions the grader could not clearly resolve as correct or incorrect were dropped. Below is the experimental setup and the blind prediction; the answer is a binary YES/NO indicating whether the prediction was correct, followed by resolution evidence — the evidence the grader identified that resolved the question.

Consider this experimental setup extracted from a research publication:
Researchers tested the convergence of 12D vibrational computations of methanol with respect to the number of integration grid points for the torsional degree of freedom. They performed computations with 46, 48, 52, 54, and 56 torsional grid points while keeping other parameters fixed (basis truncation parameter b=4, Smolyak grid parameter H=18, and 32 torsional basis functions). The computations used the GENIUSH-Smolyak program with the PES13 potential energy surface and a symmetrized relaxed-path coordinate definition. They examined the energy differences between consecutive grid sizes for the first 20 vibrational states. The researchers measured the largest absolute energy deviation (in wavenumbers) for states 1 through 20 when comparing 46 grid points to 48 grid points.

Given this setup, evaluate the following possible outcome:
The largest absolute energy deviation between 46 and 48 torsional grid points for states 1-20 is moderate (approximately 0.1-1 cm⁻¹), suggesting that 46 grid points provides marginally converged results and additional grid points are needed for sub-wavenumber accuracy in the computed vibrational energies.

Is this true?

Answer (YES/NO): NO